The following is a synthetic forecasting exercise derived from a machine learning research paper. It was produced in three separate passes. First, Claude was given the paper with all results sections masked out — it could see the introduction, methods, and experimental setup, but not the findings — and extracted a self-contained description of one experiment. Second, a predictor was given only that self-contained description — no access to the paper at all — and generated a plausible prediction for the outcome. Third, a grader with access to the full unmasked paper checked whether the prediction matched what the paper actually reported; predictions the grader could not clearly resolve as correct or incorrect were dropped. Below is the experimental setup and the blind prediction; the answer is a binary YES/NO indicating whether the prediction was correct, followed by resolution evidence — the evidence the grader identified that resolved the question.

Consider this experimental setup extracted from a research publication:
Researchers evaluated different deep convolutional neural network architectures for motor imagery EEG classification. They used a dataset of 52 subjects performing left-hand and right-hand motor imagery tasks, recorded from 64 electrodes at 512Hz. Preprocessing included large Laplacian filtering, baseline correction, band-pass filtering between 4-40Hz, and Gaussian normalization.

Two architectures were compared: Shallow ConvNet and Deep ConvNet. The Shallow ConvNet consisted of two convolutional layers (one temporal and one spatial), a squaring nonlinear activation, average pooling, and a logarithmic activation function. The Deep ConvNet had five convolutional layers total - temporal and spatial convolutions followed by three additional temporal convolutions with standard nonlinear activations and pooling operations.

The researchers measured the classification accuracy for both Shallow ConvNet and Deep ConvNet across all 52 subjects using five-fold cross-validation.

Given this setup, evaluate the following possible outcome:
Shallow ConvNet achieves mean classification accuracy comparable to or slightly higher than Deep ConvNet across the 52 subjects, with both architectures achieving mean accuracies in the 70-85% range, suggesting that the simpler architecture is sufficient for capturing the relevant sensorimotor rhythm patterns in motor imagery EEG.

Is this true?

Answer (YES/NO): NO